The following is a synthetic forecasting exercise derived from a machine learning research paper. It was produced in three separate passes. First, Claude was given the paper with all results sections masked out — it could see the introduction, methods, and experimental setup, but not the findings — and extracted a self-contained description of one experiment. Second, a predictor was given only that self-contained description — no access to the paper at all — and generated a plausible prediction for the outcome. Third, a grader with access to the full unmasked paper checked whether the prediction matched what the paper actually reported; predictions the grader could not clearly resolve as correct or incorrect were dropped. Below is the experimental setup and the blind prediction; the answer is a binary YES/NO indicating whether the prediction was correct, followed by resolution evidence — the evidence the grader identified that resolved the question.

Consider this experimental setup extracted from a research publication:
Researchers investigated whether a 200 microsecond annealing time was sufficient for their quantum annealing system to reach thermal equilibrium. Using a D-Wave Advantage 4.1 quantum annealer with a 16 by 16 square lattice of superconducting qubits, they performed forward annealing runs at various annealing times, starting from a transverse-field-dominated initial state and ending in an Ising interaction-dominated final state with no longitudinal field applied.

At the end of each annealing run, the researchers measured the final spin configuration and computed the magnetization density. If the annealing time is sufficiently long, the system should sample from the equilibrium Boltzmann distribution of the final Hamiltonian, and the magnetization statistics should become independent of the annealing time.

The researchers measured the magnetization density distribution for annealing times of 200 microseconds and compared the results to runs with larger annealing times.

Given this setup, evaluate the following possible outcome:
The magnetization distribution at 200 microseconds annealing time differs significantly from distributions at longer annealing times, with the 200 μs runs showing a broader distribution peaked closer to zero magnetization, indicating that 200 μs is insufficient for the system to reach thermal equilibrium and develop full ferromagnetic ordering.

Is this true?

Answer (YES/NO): NO